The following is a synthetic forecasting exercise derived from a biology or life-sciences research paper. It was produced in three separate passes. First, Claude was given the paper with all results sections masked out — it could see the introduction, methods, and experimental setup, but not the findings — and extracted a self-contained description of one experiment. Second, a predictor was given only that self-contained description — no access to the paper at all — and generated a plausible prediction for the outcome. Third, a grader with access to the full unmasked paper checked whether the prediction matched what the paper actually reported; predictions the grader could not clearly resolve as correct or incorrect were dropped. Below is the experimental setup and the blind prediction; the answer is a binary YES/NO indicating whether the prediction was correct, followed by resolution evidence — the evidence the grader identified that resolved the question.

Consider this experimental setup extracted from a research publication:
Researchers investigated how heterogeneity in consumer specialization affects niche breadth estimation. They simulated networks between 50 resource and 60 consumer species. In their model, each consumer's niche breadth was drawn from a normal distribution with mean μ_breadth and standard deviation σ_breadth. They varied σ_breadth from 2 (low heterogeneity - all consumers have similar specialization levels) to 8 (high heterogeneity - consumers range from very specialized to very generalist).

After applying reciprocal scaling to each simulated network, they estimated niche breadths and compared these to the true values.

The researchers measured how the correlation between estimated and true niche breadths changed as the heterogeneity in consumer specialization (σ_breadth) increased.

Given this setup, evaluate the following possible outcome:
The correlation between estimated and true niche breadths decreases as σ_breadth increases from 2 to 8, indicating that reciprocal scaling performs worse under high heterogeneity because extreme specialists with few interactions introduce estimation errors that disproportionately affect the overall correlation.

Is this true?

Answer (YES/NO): YES